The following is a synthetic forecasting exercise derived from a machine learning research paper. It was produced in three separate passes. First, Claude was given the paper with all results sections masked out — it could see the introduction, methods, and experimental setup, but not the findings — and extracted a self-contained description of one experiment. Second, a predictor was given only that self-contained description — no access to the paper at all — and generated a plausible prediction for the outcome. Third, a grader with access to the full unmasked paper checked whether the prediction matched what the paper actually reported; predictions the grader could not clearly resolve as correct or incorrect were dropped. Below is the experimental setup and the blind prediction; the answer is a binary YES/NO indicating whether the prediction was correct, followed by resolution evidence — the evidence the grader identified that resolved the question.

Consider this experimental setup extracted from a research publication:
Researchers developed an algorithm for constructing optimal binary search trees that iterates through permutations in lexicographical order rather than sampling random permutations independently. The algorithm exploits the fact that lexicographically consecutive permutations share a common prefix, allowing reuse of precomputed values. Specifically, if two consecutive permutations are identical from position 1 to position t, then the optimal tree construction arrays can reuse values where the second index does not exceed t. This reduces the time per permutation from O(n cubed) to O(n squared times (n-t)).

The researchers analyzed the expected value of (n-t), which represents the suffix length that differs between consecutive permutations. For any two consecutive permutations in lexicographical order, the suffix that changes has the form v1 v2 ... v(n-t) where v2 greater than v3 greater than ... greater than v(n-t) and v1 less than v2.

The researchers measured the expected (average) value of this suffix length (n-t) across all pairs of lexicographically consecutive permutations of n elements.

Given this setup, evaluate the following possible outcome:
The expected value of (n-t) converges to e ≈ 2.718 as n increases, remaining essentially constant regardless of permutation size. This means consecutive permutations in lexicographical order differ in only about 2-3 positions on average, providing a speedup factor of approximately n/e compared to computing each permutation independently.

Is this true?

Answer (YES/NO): NO